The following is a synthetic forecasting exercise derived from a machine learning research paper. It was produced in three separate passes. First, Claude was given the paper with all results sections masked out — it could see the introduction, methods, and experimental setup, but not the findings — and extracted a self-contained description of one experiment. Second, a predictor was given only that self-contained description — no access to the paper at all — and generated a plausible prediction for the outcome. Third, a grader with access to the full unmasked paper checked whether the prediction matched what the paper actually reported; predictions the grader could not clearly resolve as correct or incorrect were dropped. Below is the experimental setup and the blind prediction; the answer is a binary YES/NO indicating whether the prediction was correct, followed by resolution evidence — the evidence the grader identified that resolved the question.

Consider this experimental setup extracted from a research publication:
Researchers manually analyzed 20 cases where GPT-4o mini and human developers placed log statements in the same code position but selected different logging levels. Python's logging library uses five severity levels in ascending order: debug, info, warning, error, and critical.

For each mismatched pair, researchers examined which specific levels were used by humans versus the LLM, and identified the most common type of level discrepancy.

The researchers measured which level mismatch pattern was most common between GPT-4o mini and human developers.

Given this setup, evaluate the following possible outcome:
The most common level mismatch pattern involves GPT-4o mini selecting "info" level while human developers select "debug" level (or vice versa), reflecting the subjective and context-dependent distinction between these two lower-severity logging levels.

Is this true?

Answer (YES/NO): YES